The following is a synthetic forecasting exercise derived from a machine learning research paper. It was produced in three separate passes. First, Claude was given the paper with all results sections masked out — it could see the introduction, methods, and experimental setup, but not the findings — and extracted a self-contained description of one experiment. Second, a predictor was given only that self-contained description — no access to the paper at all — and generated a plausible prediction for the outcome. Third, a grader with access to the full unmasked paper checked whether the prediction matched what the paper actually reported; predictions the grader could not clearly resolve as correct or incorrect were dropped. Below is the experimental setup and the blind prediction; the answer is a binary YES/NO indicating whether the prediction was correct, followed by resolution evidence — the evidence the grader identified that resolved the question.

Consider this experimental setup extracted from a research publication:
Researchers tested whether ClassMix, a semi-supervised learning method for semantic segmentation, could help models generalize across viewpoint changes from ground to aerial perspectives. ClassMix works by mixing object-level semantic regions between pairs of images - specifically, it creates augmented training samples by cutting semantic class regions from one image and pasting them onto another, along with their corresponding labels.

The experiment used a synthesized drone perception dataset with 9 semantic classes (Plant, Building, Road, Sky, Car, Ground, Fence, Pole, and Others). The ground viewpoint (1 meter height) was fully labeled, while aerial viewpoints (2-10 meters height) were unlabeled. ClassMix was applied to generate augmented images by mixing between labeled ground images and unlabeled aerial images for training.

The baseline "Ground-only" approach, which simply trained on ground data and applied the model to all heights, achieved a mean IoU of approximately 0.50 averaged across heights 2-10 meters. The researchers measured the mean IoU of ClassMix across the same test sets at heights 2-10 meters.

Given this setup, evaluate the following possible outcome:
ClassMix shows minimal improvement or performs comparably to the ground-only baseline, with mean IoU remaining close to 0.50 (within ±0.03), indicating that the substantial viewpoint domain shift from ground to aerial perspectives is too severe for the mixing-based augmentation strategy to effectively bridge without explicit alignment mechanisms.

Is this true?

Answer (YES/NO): NO